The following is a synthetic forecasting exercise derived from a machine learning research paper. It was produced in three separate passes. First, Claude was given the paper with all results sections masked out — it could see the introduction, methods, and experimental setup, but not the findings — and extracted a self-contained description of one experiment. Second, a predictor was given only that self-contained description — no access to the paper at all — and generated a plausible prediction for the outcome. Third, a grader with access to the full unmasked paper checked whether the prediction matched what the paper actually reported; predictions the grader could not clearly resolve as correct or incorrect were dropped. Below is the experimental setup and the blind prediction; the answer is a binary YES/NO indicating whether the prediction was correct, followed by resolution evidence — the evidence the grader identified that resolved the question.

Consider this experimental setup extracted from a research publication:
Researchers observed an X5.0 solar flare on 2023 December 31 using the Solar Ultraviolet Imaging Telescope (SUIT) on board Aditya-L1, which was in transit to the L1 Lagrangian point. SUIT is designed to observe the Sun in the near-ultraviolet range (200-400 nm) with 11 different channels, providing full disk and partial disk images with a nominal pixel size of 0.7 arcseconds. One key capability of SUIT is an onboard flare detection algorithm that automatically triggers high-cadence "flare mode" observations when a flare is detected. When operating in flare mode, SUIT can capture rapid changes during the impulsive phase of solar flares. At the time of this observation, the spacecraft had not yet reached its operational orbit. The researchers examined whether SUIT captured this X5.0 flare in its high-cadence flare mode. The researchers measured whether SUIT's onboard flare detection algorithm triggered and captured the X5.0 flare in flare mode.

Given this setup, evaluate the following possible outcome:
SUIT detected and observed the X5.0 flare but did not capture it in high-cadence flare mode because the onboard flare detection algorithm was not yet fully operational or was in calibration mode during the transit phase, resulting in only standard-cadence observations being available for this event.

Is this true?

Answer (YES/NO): YES